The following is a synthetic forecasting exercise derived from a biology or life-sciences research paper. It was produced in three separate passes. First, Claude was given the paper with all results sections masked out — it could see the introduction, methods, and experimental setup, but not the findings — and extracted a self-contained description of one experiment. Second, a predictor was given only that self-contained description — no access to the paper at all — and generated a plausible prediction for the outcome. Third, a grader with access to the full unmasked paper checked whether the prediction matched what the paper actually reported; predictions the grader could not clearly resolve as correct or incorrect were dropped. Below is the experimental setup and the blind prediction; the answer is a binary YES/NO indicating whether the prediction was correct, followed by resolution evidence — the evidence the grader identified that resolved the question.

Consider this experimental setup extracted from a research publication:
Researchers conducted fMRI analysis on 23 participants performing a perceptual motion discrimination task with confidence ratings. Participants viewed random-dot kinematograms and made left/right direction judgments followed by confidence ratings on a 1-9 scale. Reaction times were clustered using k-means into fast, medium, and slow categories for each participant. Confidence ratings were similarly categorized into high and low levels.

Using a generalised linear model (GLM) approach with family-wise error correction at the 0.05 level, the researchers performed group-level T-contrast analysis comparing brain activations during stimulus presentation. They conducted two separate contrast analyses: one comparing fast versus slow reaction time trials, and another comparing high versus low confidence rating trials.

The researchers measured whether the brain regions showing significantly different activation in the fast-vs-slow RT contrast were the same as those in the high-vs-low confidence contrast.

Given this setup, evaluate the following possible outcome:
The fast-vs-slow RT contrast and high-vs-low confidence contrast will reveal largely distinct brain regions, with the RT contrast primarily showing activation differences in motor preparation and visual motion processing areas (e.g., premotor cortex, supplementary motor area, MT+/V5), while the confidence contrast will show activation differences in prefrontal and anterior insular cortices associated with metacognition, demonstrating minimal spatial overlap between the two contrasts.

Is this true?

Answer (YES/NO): NO